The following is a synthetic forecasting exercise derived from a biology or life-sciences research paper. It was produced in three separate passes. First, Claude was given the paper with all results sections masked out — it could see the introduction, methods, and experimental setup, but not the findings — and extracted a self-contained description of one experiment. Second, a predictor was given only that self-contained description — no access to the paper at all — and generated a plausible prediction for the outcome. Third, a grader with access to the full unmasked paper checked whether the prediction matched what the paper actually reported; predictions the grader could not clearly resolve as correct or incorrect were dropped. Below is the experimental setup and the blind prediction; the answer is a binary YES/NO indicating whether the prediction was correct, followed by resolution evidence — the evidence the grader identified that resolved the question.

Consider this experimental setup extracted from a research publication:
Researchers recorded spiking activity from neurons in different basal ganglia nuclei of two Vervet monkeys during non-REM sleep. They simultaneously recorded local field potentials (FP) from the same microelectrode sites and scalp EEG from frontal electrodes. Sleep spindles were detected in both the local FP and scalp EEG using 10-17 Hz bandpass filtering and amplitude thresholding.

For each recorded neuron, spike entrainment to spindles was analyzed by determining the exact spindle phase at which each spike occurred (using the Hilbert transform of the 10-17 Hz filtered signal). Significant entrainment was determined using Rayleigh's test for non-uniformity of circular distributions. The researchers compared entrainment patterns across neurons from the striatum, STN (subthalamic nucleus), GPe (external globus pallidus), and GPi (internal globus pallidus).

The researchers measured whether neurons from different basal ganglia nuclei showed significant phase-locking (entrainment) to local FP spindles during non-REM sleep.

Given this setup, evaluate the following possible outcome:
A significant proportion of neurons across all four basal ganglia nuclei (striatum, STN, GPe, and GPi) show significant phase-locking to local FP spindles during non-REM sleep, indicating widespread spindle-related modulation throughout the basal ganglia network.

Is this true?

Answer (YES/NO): NO